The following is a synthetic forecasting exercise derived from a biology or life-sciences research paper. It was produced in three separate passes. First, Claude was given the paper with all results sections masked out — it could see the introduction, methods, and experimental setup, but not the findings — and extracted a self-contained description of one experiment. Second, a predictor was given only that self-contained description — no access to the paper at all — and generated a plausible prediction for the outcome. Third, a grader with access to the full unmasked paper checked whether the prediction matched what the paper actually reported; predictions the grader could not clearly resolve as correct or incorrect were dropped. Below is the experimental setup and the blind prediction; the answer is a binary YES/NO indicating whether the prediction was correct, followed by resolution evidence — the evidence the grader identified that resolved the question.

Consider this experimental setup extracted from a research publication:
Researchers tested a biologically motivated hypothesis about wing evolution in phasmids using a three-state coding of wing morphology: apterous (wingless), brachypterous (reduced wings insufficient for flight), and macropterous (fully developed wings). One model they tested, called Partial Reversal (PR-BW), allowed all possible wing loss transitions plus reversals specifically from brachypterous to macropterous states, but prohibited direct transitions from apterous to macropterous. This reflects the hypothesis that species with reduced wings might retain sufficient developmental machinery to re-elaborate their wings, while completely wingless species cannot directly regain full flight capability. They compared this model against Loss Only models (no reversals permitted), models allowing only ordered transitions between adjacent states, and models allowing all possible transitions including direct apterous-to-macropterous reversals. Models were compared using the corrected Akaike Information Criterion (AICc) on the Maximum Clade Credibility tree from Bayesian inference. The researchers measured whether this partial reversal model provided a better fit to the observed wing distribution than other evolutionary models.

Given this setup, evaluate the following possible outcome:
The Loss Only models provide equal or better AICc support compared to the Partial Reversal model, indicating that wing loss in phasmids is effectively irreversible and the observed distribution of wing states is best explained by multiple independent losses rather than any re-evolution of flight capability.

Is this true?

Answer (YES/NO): NO